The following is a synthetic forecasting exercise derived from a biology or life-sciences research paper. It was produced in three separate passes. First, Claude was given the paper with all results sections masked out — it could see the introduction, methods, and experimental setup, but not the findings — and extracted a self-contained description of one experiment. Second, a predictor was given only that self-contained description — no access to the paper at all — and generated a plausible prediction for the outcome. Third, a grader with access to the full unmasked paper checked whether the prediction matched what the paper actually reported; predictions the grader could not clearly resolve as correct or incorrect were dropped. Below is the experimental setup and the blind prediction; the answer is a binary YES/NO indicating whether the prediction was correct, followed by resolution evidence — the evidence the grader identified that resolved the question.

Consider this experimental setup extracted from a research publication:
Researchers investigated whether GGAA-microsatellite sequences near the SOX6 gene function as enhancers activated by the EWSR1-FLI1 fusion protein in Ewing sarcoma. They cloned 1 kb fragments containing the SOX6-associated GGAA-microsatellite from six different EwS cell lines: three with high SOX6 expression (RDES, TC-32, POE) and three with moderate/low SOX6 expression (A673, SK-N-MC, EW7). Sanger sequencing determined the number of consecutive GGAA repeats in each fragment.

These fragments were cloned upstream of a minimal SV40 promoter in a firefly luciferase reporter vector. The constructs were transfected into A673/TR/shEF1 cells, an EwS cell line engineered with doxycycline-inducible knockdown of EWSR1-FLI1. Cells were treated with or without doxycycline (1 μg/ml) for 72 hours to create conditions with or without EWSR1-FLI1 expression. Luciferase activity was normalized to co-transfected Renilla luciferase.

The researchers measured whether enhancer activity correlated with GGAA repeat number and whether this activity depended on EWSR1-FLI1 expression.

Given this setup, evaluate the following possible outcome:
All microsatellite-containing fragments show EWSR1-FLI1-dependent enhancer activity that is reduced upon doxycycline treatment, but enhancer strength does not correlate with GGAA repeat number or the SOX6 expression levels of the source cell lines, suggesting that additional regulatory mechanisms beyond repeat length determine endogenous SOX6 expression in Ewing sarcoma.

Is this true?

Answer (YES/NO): NO